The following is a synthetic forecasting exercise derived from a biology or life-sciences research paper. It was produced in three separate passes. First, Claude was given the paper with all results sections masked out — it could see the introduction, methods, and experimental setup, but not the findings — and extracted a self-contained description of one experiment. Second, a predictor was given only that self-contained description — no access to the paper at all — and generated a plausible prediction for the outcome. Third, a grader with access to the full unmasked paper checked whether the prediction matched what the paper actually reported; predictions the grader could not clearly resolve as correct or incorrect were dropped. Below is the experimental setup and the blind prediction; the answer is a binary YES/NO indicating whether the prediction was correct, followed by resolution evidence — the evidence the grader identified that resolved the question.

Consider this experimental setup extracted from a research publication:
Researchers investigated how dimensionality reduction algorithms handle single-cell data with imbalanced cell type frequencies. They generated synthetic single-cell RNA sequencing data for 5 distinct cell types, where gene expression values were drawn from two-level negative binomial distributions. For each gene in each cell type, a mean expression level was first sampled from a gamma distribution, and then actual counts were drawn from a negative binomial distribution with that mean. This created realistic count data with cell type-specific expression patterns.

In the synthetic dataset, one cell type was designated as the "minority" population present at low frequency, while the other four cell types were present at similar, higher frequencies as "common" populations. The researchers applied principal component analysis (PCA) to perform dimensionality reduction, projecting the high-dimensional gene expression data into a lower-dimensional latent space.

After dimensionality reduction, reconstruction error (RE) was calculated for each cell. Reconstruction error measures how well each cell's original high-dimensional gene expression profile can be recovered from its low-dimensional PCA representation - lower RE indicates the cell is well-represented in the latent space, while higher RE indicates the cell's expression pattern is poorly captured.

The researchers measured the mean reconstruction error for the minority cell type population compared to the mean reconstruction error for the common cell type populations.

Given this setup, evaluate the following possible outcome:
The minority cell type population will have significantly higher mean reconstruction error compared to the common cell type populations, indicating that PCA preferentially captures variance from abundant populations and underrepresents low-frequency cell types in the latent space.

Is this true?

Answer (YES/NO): YES